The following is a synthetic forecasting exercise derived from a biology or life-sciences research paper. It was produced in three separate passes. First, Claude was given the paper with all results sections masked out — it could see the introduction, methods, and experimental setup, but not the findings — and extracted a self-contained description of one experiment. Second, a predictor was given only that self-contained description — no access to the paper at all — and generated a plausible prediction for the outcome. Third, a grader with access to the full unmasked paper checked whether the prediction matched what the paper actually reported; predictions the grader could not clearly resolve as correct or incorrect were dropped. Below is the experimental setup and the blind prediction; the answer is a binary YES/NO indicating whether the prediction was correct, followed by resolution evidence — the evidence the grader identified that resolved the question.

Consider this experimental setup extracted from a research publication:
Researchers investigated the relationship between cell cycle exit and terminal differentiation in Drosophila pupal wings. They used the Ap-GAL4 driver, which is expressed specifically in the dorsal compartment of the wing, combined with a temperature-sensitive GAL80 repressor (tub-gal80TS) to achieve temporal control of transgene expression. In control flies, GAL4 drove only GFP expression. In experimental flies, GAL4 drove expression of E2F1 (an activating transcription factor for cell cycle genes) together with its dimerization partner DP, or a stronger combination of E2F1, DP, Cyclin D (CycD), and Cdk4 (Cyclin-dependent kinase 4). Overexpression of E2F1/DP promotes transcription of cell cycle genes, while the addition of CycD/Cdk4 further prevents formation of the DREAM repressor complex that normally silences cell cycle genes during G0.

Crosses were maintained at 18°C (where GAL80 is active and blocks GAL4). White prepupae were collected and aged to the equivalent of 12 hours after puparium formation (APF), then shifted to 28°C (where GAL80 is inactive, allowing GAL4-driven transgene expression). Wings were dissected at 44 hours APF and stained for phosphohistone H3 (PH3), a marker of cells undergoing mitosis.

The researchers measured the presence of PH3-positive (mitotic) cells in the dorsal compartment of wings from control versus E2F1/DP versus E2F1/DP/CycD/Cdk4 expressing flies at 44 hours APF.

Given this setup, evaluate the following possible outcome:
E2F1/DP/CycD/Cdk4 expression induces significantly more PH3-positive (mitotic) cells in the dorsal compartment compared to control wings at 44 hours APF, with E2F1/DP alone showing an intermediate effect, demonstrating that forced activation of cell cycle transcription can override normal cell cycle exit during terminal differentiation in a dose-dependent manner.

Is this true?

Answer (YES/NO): NO